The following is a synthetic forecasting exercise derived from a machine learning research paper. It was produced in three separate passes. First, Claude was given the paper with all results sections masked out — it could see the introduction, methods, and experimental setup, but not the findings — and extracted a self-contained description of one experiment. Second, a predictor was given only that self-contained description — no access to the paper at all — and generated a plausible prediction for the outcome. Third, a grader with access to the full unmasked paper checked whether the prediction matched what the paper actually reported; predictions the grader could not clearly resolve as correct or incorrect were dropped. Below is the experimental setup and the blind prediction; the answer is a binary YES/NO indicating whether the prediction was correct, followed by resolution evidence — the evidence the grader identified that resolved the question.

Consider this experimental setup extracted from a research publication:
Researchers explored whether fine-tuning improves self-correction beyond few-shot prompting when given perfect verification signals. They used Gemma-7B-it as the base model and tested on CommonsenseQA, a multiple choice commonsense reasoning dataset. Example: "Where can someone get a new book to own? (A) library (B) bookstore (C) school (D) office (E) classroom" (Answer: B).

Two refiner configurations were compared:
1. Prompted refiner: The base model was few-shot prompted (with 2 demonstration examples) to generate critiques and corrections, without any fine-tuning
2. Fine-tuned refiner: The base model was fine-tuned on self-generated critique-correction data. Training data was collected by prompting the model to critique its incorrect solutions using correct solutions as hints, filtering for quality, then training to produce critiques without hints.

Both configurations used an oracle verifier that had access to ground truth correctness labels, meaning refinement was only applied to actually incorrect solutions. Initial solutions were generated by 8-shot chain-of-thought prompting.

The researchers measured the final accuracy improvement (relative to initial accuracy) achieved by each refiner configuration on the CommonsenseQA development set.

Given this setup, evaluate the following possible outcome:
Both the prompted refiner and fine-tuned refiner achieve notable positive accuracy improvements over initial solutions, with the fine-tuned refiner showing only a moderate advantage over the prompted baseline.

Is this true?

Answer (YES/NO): NO